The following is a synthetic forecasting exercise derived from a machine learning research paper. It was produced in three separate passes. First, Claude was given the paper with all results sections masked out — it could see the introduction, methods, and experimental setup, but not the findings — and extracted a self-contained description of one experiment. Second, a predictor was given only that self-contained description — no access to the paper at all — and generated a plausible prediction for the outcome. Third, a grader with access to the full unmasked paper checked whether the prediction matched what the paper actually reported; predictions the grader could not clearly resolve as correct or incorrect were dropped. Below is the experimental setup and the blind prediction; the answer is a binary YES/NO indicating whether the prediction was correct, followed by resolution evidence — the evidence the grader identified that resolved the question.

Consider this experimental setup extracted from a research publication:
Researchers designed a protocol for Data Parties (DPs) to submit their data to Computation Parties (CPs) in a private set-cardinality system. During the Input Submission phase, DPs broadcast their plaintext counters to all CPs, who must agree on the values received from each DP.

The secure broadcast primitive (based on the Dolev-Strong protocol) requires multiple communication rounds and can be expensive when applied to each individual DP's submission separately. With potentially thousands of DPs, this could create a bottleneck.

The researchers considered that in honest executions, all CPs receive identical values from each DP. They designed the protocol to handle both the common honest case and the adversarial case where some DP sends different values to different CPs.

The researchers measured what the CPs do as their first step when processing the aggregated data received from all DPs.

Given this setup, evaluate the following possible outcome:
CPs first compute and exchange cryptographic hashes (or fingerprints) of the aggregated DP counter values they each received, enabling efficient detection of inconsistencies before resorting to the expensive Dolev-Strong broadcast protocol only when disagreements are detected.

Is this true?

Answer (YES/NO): NO